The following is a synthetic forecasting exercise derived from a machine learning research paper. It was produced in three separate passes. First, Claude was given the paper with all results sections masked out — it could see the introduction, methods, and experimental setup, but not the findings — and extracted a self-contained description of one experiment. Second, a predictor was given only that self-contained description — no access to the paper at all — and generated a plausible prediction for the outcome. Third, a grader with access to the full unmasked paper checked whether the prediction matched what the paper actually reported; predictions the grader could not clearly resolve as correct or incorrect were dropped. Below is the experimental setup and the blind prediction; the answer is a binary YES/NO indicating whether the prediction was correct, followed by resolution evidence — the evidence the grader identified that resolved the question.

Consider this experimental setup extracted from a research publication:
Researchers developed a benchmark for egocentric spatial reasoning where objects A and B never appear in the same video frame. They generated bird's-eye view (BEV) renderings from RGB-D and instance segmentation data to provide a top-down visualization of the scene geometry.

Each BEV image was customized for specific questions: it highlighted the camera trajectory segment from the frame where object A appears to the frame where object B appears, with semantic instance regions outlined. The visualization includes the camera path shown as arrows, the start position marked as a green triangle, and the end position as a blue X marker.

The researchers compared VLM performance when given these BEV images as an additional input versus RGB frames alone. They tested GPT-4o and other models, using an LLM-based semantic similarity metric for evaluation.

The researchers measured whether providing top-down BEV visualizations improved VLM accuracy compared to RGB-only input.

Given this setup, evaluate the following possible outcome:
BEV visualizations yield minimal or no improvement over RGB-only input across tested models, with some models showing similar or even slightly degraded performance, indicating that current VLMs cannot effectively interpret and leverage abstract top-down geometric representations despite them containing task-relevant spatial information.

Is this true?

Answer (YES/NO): NO